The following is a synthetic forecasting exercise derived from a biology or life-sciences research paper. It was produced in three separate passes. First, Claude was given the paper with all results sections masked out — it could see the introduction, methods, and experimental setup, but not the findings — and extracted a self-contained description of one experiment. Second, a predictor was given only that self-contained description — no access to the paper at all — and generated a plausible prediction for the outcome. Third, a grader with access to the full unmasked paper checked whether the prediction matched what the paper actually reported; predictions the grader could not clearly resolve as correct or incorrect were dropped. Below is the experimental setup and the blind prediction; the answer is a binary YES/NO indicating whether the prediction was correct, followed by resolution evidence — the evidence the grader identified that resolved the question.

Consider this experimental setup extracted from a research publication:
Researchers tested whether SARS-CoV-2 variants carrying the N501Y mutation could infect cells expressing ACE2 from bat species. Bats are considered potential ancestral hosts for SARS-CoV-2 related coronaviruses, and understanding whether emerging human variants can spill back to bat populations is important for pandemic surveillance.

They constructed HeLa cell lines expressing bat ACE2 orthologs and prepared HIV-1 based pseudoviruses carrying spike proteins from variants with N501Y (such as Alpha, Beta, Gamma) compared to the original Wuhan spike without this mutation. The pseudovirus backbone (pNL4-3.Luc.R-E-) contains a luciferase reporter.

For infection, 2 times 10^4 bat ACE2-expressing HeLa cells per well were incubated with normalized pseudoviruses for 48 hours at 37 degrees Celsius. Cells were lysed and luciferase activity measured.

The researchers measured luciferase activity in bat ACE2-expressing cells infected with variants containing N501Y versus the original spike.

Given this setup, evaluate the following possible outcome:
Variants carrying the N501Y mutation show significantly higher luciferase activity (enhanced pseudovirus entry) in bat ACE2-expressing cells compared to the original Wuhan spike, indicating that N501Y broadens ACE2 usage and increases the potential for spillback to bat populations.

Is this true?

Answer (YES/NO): YES